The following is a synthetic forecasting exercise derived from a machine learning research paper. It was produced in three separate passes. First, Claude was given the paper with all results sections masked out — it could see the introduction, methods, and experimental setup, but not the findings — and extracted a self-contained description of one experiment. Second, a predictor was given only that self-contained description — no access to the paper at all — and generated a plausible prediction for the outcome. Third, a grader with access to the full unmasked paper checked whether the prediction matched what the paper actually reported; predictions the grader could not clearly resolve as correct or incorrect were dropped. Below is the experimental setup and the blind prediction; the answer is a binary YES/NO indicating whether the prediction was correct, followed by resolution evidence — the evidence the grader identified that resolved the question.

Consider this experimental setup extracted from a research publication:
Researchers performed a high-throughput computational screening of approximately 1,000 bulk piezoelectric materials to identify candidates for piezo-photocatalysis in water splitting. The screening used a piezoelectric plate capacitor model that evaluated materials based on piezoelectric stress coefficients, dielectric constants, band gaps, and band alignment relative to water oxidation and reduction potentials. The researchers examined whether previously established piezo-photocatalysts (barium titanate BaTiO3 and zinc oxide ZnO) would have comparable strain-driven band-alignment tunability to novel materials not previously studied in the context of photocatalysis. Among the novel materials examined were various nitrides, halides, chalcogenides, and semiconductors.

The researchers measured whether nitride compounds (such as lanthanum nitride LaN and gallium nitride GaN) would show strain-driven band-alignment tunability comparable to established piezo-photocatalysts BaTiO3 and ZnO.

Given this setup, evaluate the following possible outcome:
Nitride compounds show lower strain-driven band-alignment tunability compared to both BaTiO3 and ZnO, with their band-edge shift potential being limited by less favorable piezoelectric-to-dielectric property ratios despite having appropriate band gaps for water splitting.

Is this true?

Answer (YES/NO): NO